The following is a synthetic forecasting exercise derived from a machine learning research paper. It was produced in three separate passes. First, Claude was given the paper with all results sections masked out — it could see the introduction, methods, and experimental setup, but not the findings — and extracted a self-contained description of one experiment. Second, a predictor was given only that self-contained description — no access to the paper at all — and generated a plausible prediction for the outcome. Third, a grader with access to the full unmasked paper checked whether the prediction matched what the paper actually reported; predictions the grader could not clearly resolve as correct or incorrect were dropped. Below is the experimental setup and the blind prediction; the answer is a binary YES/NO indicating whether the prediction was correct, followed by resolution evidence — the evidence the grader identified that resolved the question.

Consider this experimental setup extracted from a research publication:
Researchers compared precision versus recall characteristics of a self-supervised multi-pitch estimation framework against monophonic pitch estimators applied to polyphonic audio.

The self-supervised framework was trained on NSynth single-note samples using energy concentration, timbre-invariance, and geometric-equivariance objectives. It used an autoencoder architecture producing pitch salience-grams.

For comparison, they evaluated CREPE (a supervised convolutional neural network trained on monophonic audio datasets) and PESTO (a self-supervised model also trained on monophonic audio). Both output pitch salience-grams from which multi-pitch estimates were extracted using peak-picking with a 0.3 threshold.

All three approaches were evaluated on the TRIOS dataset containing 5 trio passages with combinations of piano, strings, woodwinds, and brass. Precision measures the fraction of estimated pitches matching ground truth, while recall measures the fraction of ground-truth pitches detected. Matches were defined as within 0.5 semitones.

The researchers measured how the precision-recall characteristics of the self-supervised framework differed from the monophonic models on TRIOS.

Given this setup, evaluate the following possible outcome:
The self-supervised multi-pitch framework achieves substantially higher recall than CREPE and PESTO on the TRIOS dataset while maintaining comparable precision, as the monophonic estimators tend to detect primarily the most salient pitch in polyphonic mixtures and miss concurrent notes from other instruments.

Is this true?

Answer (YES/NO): NO